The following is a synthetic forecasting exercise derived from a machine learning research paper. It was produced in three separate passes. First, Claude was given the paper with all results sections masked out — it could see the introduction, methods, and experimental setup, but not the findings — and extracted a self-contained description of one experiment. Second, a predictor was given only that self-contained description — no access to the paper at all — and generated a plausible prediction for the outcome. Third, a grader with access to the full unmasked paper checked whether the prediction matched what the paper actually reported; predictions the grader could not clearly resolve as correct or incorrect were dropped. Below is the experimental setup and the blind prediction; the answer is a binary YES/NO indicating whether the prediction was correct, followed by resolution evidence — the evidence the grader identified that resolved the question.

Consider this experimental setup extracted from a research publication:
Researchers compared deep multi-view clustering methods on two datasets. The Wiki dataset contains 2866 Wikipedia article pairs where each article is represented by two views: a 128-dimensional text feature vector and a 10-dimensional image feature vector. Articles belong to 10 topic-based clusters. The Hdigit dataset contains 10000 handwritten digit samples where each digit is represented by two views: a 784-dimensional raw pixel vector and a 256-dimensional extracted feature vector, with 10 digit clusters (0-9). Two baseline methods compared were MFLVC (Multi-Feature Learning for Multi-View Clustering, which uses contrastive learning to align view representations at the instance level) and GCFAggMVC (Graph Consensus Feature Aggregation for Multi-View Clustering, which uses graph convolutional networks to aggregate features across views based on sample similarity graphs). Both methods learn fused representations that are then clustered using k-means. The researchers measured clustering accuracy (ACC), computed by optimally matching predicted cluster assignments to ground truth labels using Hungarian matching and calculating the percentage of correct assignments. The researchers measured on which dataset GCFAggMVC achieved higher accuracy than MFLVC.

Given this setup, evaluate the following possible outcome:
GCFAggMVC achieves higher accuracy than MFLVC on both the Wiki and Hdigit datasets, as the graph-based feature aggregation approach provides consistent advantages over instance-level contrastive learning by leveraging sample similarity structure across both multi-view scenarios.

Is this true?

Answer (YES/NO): NO